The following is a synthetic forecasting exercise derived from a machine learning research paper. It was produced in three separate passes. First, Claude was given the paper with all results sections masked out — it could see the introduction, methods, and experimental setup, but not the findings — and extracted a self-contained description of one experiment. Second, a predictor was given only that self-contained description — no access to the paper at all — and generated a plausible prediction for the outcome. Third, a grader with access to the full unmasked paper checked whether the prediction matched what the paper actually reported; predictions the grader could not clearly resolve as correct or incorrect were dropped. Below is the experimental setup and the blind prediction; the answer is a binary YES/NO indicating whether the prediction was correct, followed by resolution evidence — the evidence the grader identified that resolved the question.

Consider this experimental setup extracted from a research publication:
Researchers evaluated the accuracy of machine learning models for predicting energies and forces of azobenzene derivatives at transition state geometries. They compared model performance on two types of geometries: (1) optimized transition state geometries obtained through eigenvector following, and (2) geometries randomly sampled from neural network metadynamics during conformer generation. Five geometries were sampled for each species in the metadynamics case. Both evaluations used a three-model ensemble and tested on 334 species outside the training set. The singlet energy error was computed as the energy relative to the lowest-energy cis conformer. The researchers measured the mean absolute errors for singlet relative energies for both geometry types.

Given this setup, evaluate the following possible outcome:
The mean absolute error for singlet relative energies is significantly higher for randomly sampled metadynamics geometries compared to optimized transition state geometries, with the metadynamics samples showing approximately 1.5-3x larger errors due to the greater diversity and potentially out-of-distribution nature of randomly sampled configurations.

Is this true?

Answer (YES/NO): NO